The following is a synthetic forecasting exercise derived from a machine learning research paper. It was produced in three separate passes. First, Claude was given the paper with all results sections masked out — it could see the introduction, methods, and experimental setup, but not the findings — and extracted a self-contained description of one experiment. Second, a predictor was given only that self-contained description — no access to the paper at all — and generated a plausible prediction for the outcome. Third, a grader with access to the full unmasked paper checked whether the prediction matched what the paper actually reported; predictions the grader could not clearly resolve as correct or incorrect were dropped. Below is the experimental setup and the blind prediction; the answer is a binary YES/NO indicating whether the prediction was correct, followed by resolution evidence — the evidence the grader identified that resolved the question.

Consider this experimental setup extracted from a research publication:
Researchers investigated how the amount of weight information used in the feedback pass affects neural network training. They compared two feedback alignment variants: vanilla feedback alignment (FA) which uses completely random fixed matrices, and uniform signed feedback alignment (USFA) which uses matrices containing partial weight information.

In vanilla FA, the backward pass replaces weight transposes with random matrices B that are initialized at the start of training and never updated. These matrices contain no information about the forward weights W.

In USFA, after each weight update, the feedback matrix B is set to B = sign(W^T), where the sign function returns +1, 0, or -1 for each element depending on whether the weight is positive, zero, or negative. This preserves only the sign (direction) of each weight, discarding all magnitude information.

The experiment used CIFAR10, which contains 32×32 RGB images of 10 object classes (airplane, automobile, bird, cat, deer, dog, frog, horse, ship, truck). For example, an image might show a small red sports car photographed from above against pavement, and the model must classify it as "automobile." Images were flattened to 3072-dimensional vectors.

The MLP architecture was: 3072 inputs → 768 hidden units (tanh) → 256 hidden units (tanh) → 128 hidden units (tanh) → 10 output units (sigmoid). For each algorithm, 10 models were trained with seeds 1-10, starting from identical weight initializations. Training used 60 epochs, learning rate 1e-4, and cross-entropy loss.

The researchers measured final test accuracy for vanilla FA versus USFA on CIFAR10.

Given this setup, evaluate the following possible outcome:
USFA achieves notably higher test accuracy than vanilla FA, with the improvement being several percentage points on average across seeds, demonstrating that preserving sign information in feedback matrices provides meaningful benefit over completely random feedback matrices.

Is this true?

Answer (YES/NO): NO